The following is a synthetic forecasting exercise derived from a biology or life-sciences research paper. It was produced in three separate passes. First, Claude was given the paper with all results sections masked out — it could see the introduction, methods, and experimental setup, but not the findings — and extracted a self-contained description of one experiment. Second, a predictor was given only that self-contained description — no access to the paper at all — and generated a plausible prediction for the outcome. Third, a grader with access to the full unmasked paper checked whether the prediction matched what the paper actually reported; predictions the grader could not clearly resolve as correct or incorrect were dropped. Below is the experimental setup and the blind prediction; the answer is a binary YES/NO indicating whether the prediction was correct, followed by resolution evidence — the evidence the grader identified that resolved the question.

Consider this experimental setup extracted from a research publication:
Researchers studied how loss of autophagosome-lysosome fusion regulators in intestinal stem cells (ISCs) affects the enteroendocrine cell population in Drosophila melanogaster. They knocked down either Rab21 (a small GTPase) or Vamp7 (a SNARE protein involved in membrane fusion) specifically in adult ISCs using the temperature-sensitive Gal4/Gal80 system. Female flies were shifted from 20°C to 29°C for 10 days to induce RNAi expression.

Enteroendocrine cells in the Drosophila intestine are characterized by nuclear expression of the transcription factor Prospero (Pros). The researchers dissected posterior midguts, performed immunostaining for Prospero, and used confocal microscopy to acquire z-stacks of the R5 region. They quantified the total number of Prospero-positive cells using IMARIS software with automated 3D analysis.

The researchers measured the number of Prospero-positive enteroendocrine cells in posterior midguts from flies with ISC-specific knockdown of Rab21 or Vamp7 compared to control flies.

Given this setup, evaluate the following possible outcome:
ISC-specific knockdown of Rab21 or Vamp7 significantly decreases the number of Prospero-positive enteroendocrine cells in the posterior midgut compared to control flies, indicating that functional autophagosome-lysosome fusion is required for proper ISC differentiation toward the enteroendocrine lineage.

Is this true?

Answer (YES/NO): NO